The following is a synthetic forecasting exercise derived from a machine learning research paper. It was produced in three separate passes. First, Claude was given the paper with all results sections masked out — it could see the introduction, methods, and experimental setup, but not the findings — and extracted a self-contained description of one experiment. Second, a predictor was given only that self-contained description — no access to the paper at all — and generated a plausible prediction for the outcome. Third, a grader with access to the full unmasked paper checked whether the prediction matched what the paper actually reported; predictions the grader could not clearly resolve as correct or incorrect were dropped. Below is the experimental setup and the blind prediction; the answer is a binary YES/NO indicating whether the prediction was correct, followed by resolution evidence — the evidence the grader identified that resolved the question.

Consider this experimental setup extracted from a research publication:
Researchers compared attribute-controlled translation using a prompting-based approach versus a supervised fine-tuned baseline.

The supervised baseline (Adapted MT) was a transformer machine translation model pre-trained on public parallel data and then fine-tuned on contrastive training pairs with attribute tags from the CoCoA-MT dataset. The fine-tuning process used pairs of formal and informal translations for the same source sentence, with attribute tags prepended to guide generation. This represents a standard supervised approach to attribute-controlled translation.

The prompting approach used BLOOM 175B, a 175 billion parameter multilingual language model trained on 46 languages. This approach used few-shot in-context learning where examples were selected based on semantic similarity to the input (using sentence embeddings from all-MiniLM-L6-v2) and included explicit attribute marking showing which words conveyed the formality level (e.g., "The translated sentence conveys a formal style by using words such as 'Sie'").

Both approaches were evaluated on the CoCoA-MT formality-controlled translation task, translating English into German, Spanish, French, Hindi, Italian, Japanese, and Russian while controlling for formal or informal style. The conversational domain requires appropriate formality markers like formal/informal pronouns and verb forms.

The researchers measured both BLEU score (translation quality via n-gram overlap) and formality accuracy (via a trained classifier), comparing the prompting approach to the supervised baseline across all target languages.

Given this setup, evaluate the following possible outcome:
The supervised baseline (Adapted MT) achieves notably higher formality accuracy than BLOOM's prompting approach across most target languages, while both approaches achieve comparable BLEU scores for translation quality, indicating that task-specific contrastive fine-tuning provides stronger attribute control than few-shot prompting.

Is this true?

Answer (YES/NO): NO